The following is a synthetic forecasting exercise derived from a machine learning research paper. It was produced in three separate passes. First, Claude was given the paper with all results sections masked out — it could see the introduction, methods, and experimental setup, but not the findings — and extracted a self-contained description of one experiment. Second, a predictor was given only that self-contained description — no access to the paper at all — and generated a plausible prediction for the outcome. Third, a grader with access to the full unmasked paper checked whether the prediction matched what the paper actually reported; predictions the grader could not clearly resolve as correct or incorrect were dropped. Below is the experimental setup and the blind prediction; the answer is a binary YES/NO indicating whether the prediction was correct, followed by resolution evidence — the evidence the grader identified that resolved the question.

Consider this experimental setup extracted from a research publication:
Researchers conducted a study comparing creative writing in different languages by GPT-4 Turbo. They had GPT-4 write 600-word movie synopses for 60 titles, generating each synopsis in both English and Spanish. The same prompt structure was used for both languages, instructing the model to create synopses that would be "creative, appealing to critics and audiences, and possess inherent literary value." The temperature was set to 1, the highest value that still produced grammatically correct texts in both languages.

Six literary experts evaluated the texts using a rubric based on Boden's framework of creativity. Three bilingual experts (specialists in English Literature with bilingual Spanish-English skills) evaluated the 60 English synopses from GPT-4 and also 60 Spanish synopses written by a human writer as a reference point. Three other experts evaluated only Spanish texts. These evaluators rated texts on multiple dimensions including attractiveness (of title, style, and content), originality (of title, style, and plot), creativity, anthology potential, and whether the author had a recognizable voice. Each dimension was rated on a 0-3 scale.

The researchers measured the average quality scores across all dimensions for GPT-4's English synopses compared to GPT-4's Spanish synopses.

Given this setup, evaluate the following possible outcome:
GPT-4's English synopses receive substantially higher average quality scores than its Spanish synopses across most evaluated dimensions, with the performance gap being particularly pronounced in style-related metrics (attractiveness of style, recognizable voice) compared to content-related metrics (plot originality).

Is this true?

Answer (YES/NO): YES